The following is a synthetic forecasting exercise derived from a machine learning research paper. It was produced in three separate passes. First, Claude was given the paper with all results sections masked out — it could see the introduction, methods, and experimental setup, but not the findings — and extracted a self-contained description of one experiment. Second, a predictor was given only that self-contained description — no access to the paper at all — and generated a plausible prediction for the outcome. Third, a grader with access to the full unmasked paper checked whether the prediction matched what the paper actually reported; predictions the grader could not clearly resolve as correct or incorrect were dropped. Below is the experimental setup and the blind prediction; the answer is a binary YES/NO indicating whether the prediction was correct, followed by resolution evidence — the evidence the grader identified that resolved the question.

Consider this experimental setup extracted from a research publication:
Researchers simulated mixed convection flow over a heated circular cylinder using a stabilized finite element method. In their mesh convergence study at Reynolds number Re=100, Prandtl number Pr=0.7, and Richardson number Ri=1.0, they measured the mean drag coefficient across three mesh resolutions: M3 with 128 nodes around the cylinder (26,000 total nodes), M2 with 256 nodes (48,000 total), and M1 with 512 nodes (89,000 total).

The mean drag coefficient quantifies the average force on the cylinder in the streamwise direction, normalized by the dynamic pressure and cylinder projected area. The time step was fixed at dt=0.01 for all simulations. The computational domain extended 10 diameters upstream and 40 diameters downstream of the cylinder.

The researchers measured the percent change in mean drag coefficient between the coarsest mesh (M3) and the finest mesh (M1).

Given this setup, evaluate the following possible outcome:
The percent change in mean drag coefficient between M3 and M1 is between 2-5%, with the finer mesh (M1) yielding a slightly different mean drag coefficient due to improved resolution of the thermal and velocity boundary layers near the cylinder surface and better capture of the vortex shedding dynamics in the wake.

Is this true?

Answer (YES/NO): NO